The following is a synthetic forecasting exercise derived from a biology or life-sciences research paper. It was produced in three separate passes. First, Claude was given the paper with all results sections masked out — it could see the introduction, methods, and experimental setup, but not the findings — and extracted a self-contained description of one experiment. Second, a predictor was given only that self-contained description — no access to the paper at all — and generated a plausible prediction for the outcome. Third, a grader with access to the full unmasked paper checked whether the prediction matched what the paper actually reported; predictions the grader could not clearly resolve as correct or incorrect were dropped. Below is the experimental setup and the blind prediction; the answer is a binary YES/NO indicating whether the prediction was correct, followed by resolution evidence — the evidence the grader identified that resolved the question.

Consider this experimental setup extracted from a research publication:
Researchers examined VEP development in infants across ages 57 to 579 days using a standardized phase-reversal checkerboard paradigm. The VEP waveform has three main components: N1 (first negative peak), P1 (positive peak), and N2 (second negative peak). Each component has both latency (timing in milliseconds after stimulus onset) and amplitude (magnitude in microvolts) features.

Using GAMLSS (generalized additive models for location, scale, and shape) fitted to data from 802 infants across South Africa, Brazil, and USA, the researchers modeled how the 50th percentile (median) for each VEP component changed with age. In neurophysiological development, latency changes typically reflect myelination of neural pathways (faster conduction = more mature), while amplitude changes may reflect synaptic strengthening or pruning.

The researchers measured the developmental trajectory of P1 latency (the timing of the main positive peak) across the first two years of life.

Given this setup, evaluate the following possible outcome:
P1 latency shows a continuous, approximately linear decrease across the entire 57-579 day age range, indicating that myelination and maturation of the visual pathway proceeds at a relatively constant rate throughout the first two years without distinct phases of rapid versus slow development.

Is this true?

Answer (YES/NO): NO